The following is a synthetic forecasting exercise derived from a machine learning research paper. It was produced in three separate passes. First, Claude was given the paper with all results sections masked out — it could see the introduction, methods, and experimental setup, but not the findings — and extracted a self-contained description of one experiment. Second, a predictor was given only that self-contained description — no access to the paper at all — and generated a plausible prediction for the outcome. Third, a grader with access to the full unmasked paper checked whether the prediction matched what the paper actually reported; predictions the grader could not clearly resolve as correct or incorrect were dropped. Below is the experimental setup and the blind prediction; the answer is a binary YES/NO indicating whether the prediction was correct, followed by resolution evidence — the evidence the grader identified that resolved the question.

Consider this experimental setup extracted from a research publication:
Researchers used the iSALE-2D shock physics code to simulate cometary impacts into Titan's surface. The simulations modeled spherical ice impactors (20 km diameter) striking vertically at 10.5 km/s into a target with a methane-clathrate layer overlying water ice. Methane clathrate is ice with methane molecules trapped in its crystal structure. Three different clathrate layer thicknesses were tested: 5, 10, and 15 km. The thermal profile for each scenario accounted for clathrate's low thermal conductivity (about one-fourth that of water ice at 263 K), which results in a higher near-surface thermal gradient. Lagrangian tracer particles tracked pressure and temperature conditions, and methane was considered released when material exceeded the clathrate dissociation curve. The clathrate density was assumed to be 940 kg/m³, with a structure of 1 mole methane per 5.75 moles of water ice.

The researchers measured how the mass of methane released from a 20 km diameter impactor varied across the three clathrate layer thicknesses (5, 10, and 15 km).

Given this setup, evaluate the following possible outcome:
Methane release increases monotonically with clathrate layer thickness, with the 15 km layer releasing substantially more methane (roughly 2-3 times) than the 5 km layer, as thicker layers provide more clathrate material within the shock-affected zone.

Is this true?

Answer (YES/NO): NO